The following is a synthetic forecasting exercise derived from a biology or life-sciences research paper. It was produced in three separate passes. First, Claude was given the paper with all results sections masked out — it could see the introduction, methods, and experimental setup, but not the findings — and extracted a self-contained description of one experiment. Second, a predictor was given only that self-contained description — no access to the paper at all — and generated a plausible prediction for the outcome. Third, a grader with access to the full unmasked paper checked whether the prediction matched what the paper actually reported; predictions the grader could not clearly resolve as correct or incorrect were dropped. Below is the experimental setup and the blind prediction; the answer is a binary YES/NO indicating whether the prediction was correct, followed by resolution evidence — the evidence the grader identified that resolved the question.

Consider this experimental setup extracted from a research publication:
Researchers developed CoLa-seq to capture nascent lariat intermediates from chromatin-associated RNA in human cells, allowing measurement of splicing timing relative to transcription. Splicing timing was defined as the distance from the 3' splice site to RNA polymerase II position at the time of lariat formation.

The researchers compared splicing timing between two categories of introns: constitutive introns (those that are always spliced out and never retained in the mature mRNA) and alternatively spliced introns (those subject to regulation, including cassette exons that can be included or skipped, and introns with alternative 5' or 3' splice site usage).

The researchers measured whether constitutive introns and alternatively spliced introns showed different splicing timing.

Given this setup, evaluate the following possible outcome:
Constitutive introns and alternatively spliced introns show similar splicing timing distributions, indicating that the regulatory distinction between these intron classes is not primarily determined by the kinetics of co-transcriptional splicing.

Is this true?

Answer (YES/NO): NO